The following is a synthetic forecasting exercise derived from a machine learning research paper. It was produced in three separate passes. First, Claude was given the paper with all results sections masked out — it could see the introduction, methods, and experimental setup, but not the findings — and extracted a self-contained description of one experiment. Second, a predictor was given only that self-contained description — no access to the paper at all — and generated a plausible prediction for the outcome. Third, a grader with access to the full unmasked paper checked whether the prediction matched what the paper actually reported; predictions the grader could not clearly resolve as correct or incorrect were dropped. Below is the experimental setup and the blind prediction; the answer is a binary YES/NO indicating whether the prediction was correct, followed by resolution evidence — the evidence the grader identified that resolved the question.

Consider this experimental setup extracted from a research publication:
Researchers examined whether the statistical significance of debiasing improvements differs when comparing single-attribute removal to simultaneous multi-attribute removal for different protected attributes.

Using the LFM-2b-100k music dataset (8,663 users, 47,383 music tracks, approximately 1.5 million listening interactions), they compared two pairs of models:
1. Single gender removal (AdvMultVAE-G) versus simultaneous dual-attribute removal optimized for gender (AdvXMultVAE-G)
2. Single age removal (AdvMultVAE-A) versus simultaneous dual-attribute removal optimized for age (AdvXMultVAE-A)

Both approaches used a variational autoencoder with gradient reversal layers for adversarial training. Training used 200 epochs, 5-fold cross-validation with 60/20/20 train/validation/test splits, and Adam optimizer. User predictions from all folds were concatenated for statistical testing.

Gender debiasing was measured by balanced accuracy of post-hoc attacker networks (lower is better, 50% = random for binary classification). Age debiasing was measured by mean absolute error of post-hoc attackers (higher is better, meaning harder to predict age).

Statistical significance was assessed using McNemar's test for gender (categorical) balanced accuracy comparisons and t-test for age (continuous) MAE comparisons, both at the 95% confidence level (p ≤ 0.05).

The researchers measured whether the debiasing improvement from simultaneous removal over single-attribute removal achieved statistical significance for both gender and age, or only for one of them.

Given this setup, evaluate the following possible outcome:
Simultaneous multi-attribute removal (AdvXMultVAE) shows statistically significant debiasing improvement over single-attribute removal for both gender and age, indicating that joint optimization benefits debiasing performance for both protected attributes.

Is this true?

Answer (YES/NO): YES